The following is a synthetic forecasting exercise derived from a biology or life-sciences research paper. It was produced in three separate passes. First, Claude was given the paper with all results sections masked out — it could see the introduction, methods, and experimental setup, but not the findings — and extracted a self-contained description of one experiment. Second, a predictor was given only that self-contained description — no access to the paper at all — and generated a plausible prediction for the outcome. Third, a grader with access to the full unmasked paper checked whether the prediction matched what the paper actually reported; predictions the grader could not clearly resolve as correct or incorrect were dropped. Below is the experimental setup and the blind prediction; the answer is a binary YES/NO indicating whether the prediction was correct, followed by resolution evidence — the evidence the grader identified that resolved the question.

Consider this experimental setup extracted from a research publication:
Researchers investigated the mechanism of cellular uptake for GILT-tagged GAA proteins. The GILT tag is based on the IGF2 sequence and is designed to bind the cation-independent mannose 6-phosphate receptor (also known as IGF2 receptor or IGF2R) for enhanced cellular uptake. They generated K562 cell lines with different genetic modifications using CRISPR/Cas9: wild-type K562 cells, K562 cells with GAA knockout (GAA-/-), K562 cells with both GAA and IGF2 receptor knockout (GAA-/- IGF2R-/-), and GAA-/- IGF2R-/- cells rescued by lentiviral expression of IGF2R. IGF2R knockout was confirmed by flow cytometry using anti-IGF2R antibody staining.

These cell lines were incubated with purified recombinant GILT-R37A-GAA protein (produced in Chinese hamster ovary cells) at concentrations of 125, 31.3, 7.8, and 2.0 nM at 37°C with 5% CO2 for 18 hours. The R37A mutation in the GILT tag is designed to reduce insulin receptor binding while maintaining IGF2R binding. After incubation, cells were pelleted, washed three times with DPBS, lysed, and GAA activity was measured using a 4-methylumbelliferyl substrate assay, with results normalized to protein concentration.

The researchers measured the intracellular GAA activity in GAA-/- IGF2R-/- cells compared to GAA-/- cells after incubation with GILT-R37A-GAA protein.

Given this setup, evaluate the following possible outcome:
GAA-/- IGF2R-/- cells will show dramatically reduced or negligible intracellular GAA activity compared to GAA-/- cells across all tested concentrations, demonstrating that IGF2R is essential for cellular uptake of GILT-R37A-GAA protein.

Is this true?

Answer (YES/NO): NO